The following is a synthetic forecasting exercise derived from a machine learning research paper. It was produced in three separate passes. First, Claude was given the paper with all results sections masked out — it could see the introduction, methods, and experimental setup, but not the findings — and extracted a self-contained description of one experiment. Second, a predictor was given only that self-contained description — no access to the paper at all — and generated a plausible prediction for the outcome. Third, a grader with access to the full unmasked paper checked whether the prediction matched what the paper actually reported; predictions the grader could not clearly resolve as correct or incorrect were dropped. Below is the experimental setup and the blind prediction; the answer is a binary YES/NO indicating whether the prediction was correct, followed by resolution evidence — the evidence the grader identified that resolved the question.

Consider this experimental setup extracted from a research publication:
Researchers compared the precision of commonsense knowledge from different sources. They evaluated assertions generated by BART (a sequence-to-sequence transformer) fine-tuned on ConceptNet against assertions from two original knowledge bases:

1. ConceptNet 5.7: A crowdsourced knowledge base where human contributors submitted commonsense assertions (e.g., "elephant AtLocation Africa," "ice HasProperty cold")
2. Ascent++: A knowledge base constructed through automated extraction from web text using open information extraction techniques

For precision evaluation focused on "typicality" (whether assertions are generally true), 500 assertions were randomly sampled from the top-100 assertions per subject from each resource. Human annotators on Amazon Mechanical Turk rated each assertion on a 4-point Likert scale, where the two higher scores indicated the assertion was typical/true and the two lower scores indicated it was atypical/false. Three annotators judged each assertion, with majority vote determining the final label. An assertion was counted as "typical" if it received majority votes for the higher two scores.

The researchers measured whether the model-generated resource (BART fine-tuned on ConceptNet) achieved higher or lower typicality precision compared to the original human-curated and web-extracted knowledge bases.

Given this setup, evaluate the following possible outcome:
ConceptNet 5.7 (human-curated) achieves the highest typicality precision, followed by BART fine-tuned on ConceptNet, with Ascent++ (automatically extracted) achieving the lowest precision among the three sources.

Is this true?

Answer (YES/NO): NO